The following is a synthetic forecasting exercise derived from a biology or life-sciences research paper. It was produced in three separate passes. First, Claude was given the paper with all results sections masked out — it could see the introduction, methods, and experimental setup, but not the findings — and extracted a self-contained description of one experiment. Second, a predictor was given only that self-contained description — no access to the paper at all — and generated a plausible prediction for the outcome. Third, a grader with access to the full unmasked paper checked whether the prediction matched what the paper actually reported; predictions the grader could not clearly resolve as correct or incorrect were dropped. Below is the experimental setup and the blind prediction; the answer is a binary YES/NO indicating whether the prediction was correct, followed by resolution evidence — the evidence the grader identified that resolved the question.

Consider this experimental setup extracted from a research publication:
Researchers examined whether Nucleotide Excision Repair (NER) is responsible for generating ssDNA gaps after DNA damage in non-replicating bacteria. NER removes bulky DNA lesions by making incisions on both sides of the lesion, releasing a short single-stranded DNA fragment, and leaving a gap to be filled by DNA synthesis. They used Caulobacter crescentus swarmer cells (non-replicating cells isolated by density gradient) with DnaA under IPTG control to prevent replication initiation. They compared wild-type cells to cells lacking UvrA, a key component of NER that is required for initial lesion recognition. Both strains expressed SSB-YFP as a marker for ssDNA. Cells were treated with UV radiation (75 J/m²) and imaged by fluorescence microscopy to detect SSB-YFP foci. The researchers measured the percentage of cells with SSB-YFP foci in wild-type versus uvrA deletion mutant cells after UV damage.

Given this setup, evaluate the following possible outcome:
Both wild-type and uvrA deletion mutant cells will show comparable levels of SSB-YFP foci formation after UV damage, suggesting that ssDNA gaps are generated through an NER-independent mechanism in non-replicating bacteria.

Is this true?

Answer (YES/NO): NO